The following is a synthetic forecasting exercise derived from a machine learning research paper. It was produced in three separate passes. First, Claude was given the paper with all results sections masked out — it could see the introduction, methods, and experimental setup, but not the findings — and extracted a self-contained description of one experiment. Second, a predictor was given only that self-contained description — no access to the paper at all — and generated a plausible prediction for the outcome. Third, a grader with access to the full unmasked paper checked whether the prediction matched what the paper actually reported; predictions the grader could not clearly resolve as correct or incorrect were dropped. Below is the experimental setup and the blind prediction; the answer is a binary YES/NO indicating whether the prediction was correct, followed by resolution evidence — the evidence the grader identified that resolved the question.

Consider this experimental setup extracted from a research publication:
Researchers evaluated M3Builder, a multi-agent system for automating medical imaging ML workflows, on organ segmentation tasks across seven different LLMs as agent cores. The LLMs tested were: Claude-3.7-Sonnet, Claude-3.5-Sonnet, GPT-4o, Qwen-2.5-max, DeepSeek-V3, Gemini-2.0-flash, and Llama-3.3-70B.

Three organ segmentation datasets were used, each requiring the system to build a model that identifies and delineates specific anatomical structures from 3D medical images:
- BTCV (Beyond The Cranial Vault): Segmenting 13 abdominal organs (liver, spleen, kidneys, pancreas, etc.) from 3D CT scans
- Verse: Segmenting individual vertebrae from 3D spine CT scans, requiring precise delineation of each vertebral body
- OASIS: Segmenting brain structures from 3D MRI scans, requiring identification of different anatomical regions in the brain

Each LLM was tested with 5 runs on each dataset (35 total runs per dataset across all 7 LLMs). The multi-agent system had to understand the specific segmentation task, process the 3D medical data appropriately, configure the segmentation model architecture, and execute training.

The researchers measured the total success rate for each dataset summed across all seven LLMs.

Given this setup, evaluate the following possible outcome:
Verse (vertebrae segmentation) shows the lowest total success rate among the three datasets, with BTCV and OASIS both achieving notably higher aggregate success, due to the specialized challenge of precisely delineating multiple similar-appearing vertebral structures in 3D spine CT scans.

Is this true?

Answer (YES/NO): NO